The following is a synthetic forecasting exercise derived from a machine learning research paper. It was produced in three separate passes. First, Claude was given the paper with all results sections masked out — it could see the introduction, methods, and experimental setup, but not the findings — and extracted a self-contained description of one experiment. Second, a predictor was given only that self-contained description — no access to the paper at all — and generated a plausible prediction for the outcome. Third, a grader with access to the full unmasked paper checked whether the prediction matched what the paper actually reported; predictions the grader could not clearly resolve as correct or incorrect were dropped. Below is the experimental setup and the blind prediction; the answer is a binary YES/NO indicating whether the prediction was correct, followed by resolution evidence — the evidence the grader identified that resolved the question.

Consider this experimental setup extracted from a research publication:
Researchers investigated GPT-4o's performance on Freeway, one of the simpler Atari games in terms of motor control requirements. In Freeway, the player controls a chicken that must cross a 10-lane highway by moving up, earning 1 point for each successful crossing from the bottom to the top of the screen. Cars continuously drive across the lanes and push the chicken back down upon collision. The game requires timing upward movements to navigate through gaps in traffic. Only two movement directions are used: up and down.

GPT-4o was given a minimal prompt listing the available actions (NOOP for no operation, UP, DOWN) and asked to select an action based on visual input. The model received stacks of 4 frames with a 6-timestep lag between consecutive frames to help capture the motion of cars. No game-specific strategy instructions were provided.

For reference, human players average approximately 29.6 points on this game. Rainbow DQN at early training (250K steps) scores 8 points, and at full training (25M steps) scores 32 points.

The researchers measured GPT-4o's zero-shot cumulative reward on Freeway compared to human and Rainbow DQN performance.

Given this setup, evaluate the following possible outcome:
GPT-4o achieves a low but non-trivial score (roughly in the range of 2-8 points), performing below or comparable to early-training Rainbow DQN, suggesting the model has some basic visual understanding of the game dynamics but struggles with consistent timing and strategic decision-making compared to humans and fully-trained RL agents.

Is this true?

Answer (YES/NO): NO